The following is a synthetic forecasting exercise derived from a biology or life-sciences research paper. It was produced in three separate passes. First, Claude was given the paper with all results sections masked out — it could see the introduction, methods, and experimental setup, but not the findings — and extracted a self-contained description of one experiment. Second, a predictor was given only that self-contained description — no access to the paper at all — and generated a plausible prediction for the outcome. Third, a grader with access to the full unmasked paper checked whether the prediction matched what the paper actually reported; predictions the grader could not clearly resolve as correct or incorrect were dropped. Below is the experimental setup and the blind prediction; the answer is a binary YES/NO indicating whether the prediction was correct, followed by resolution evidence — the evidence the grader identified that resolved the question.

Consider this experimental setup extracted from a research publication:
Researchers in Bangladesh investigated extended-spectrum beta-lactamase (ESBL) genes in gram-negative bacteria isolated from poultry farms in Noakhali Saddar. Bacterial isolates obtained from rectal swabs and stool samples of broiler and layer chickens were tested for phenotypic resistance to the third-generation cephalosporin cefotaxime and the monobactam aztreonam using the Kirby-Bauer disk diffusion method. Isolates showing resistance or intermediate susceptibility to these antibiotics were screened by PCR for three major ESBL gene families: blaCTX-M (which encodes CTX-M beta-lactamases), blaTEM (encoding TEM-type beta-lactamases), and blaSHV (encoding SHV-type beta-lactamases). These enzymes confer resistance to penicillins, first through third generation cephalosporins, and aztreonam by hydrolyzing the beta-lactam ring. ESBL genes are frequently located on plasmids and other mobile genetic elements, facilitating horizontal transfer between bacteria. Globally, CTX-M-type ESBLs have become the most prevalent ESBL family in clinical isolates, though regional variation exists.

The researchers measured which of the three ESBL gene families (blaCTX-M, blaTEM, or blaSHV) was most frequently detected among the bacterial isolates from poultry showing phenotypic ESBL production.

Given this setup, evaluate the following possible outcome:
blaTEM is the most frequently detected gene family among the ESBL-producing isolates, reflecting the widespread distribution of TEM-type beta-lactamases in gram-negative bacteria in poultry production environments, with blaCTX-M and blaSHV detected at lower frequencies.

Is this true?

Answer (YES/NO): NO